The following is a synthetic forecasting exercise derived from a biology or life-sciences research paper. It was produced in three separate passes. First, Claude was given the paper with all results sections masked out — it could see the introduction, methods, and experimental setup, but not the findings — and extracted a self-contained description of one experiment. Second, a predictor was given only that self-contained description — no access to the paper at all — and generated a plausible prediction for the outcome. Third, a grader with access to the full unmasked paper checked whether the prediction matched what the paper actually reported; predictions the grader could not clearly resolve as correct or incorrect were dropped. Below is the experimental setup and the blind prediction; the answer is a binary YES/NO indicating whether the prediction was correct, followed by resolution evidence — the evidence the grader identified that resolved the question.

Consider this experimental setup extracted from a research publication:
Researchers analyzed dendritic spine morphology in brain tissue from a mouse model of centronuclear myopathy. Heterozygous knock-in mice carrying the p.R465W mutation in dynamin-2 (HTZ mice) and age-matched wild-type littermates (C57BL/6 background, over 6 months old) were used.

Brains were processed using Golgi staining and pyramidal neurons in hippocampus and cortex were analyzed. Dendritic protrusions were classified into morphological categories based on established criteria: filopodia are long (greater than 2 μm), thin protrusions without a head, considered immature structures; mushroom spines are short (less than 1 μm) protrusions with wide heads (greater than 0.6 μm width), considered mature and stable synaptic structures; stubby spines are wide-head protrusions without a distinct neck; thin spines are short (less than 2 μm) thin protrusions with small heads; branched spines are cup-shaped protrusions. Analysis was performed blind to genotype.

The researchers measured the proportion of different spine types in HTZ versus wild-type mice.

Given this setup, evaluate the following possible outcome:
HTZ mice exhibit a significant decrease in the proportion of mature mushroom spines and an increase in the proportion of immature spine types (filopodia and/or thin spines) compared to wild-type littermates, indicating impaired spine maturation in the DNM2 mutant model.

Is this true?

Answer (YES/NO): NO